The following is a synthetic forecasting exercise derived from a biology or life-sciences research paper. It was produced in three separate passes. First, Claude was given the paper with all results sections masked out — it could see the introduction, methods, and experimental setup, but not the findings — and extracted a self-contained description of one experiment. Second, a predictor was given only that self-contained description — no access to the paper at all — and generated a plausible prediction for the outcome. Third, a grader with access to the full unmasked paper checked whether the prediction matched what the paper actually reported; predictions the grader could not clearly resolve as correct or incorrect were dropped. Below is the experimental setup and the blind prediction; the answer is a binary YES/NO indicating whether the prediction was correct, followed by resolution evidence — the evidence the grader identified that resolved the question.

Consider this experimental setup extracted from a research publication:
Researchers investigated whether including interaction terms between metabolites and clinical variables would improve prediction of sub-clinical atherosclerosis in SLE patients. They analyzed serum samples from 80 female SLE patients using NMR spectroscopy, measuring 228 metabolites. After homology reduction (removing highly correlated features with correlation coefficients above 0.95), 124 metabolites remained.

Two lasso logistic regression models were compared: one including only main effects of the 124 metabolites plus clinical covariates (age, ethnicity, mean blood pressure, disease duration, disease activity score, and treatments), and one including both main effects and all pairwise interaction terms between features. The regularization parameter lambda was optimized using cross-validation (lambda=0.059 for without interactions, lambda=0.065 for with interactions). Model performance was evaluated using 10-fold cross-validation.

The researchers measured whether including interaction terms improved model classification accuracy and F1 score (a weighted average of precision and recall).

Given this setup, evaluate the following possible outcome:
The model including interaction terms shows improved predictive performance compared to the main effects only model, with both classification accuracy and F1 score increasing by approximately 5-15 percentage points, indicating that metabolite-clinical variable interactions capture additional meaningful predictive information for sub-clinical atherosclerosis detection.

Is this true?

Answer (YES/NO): NO